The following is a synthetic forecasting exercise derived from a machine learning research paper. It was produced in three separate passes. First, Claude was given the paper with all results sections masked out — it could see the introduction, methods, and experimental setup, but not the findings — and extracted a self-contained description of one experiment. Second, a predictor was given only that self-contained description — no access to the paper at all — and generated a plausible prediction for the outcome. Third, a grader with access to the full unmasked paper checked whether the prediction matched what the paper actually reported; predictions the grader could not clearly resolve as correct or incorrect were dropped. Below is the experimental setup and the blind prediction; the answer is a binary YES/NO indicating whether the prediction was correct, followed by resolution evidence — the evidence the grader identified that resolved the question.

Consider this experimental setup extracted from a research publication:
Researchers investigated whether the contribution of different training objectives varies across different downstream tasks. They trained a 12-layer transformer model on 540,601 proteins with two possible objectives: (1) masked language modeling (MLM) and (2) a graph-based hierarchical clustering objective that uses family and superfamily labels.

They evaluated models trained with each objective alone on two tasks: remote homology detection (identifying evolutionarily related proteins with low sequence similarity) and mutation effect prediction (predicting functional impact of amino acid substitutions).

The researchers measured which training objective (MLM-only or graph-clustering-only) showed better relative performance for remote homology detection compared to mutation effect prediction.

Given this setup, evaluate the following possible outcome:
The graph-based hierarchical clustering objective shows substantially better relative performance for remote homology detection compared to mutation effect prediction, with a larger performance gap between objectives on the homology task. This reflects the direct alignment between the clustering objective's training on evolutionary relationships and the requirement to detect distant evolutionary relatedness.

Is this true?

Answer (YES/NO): NO